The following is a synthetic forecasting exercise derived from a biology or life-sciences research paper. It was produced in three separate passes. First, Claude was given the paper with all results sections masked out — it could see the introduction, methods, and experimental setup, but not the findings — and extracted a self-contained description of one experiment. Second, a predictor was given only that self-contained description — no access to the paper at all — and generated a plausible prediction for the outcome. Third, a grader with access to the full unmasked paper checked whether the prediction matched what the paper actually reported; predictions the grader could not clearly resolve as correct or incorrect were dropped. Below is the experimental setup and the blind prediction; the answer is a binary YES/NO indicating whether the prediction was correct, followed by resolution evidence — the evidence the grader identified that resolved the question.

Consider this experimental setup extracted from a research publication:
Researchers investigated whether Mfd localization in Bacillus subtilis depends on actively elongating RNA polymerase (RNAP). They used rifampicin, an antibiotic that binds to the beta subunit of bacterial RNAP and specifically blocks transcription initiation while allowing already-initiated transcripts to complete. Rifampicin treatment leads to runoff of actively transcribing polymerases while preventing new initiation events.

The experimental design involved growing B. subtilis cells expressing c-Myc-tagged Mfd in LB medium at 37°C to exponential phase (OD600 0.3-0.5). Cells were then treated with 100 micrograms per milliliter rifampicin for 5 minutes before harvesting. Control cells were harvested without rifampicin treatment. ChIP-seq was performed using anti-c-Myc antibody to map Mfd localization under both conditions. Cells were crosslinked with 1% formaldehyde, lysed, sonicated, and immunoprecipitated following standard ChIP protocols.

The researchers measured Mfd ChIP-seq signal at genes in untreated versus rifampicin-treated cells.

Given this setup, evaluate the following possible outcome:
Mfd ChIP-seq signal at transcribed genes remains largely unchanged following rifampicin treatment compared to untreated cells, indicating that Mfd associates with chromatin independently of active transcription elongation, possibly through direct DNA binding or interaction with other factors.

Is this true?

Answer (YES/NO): NO